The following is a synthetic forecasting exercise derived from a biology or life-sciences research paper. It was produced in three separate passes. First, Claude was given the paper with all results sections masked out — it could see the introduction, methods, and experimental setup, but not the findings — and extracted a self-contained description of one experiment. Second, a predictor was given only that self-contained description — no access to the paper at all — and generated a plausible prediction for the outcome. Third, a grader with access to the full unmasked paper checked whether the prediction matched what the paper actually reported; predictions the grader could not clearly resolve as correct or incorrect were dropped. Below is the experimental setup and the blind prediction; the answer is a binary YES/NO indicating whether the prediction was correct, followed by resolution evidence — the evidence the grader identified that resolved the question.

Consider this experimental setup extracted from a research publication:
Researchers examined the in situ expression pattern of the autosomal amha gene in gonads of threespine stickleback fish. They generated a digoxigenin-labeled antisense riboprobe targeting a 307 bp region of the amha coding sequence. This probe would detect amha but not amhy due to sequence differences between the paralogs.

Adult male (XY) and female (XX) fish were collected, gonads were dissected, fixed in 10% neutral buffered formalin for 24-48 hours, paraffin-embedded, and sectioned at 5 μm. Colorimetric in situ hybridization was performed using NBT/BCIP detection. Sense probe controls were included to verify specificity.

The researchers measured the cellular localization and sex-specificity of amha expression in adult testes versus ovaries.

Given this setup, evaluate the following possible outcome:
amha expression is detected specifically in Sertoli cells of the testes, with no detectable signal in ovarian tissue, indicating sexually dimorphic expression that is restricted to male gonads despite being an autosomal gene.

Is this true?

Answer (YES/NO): NO